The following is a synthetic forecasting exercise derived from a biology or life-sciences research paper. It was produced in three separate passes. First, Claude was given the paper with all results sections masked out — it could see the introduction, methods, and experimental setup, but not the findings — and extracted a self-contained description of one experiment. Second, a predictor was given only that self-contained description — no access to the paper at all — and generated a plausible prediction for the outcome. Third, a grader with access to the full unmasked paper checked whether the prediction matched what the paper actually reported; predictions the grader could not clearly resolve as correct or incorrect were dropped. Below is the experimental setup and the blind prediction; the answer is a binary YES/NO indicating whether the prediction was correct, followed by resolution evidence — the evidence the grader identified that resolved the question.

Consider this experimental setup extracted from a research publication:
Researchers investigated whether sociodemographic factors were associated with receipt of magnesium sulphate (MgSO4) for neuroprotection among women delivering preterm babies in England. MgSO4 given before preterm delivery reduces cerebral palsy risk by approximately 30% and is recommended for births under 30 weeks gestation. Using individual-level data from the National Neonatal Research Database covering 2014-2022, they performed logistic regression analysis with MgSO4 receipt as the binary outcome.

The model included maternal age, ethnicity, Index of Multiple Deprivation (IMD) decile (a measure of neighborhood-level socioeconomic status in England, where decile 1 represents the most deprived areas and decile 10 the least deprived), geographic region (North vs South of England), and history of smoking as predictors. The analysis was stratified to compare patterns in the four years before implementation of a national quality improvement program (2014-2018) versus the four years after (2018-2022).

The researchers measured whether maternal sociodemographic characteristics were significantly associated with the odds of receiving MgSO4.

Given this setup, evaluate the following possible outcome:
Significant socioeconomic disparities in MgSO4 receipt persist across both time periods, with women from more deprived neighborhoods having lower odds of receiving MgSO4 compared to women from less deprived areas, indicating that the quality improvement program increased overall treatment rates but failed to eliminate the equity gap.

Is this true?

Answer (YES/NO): NO